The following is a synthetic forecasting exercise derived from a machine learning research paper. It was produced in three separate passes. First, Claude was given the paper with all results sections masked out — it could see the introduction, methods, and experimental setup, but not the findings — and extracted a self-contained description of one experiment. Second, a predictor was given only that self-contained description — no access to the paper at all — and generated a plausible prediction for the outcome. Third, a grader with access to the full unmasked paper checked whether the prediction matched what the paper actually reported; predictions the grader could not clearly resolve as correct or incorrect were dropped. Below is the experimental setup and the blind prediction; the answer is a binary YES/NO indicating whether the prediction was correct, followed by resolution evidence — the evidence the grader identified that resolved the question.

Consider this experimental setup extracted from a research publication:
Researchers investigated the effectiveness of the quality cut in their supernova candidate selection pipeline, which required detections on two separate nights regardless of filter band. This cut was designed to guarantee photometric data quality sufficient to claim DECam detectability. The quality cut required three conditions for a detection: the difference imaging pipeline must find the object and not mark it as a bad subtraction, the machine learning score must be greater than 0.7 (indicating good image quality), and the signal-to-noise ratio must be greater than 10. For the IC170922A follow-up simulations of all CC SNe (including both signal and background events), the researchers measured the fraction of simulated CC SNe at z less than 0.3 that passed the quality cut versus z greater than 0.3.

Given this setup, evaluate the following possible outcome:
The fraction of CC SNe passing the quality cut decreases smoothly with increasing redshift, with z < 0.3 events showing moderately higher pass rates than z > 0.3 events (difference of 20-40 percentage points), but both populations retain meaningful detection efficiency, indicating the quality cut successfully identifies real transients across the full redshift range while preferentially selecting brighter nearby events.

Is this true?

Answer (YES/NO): NO